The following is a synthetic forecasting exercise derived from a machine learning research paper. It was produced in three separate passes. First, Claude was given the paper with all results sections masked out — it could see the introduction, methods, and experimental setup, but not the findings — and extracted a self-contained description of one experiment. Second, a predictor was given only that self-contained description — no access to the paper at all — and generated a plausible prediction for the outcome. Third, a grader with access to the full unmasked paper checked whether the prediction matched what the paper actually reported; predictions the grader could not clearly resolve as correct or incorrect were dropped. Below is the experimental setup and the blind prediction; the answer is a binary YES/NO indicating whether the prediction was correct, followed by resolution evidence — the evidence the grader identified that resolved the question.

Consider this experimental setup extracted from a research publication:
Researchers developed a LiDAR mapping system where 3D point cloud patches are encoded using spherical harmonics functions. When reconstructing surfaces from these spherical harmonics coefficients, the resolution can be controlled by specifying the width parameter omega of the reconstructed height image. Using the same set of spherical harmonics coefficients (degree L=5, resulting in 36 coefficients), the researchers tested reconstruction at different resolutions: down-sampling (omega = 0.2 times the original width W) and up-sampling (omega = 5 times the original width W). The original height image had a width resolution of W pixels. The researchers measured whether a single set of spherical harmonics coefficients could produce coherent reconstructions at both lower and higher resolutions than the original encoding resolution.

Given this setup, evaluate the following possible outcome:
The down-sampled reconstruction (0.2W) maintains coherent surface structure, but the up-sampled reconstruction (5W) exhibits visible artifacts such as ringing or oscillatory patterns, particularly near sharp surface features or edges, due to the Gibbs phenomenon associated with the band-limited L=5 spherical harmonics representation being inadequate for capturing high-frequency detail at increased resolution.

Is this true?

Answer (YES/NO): NO